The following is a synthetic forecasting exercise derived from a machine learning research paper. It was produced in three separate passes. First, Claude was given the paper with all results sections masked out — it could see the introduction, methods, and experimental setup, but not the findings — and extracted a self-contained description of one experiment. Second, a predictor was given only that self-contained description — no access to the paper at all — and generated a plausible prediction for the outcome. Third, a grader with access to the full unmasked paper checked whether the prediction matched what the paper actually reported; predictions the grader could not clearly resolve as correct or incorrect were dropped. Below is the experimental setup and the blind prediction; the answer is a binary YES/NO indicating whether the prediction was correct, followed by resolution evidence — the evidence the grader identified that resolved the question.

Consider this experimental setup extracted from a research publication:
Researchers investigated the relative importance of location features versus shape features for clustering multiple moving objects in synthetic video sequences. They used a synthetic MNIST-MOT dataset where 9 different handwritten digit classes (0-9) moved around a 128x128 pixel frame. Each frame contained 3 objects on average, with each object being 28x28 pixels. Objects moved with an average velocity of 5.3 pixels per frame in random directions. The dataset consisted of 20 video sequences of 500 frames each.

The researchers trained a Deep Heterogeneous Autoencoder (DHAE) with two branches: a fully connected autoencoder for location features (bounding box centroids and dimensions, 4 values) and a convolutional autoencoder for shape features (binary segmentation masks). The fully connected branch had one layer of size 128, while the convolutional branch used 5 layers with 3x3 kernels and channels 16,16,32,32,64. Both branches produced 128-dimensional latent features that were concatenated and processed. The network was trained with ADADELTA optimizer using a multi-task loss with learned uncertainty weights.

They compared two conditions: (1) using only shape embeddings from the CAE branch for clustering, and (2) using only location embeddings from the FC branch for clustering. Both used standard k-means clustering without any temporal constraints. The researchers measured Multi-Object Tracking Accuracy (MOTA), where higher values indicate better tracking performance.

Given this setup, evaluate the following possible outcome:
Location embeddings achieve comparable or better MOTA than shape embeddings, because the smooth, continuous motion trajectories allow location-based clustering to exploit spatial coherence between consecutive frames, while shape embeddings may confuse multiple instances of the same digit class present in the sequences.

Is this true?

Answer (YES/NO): NO